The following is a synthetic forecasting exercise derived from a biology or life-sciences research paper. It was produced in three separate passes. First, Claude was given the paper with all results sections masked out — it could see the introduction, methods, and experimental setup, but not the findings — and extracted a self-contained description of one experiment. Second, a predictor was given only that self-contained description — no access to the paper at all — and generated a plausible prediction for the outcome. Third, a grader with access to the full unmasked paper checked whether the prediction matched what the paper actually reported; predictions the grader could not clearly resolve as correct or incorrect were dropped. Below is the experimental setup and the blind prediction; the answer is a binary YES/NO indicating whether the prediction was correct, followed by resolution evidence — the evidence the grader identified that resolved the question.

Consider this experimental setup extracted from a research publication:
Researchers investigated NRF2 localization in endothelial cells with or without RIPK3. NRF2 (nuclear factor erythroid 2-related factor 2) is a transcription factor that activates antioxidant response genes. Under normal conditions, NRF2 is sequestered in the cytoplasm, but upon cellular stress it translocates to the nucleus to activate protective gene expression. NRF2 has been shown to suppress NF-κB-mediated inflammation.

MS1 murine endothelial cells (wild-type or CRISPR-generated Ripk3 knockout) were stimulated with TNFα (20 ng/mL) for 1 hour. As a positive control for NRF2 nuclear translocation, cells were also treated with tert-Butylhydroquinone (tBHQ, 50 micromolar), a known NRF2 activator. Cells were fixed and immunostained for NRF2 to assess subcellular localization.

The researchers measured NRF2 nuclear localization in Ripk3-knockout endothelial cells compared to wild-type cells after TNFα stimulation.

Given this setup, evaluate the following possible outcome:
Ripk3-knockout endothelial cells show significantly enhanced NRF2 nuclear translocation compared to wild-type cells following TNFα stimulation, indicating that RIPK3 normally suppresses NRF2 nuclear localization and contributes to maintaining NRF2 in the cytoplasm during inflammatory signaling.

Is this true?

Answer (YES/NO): NO